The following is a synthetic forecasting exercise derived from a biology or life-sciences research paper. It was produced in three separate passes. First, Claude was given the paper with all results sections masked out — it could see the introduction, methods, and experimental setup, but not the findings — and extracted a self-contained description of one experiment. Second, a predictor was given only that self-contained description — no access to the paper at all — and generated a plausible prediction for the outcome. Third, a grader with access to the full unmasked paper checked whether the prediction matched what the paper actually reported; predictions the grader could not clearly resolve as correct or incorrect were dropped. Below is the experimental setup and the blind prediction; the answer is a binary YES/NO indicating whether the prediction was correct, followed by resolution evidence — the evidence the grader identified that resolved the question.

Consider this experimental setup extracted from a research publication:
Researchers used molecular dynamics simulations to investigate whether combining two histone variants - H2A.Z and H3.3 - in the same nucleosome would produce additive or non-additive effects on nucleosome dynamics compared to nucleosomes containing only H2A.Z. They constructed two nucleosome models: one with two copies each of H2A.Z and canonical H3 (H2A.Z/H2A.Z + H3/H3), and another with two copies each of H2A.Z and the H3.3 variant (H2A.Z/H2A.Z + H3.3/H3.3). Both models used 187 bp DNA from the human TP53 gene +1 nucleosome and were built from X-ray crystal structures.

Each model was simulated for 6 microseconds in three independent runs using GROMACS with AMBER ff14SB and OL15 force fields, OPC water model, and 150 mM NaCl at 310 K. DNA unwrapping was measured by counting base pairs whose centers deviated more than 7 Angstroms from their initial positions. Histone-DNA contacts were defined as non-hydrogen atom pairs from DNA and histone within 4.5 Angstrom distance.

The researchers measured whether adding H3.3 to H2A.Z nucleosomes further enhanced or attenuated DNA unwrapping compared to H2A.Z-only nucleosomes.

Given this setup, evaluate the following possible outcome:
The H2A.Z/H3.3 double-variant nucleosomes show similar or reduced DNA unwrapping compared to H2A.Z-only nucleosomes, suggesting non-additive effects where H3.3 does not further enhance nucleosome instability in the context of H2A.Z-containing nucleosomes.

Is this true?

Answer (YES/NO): YES